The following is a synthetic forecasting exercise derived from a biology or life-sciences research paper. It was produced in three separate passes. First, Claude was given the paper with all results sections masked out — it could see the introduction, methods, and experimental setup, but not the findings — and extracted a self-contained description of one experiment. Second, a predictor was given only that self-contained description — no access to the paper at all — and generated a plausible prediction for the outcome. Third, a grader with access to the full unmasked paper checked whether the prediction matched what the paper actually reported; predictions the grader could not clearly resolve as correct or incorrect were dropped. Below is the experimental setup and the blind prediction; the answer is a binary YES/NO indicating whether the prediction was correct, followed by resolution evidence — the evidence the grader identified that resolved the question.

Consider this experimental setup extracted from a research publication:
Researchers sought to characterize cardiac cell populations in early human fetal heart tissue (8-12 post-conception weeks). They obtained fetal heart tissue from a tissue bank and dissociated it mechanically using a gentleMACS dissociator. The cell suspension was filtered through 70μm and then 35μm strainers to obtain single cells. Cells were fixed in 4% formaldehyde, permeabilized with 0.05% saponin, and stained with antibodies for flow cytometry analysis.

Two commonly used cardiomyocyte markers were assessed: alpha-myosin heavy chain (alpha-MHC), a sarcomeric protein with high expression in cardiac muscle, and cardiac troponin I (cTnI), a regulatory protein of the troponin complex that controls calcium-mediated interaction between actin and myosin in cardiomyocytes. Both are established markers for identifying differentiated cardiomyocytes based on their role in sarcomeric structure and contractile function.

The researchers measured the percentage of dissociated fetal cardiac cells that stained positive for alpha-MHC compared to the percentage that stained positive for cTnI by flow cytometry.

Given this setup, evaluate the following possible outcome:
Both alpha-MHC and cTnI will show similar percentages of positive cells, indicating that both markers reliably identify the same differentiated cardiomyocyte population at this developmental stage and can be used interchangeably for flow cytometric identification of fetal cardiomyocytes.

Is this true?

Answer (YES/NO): NO